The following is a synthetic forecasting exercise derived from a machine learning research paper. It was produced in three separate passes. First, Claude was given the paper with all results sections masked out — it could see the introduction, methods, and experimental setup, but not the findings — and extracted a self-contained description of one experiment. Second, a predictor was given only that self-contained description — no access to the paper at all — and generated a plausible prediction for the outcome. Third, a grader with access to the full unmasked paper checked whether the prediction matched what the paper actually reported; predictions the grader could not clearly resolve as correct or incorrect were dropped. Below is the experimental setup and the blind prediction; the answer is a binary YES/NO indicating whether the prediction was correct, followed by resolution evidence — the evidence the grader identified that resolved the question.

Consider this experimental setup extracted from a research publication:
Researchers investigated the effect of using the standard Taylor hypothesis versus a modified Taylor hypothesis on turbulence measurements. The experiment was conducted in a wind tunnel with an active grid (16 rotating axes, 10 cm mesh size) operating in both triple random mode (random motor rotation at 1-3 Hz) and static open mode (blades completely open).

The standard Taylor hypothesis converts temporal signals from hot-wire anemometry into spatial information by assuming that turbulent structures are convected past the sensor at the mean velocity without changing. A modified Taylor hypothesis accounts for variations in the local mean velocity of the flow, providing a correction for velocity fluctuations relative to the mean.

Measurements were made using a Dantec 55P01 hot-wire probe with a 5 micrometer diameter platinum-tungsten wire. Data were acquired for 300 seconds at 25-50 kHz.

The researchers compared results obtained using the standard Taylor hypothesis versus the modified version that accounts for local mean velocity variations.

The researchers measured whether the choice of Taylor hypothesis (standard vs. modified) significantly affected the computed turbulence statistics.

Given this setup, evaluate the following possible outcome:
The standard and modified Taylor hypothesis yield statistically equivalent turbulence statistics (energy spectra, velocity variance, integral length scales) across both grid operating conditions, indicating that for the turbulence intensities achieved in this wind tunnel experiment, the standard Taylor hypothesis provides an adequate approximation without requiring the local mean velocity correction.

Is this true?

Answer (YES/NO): YES